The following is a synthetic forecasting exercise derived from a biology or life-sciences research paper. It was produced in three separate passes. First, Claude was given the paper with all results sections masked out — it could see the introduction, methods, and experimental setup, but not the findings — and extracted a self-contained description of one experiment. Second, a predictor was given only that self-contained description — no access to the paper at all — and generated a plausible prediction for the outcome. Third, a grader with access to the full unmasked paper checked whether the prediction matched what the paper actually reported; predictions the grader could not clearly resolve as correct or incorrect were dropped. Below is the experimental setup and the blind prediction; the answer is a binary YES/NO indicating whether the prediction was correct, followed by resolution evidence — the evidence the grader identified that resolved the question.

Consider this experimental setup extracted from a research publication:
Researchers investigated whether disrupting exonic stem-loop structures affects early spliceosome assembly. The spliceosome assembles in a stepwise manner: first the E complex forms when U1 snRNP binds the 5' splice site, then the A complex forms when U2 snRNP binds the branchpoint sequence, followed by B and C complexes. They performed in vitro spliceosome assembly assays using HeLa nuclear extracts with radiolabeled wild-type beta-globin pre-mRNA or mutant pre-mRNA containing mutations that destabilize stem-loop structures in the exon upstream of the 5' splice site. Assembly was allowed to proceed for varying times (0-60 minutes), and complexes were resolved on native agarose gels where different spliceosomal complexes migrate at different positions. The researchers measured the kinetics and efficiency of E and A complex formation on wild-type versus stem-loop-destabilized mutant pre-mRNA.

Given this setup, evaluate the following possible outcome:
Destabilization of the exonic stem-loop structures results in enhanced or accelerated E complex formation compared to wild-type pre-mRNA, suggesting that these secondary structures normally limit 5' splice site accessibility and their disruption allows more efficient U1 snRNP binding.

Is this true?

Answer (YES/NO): NO